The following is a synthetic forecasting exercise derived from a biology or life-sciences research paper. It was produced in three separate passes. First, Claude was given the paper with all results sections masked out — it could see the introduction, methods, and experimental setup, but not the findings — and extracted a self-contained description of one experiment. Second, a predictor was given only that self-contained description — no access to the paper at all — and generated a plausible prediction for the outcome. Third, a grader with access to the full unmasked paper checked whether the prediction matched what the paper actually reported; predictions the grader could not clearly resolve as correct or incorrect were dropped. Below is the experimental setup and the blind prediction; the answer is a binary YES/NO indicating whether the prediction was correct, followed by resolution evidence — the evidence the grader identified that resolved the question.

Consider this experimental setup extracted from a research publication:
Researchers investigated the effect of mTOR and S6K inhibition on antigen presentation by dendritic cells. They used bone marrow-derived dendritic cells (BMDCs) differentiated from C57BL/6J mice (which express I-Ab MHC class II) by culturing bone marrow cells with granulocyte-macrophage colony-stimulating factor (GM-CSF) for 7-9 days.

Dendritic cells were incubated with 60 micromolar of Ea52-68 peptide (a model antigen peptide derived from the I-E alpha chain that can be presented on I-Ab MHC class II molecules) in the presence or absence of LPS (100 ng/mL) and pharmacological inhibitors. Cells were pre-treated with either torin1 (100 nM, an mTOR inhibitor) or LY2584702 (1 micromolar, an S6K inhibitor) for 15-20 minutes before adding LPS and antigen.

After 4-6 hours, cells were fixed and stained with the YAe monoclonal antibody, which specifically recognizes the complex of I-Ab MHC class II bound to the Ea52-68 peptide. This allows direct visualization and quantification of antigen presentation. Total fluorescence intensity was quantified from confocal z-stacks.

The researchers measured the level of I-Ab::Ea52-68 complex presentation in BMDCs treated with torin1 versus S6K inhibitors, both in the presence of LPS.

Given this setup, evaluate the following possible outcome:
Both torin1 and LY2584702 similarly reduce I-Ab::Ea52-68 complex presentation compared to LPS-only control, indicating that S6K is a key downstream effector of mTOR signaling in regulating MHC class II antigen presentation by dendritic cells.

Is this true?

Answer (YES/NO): NO